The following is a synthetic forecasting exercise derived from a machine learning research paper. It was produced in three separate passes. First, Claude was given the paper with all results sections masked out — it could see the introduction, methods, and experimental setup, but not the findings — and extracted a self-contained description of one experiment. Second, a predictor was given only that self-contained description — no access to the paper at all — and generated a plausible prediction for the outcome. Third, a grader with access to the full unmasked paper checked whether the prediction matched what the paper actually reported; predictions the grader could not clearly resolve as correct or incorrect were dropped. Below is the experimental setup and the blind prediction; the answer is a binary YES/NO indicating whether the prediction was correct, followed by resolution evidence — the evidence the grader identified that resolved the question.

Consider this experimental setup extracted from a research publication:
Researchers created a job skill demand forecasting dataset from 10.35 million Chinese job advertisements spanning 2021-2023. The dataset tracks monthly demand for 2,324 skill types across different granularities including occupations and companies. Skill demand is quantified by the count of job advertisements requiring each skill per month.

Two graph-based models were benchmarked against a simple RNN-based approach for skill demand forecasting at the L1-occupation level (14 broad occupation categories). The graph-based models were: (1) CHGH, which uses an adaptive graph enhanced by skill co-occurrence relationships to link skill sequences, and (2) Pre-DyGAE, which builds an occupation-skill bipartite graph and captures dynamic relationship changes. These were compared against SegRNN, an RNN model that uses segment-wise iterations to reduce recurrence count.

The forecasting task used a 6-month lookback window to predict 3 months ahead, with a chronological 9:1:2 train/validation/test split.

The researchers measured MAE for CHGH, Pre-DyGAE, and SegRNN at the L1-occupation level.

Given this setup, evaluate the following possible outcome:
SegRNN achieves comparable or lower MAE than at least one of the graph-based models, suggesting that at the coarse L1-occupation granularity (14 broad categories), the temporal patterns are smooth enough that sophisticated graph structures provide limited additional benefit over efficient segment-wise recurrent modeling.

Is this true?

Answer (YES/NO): YES